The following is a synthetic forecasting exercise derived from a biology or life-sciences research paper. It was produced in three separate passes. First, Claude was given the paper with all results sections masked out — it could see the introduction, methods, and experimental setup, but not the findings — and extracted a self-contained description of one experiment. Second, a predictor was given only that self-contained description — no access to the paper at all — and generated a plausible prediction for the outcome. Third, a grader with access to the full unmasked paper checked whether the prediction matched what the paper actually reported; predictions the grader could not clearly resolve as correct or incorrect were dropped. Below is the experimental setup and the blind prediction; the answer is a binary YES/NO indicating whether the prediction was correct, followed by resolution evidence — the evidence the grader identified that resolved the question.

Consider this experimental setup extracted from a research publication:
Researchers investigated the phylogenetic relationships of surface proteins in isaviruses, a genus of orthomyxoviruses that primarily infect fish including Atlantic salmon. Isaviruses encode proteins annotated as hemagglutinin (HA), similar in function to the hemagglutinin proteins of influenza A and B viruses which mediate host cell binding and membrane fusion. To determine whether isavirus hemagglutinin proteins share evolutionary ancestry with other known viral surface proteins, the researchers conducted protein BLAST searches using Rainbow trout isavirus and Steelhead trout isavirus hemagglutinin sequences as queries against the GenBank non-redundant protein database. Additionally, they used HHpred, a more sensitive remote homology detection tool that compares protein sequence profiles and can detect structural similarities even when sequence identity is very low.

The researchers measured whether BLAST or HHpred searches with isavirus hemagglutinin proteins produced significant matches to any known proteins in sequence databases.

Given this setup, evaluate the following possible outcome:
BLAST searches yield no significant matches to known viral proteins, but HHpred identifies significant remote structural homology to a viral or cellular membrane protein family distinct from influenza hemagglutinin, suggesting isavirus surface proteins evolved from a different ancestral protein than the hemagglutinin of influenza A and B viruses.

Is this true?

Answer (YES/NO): NO